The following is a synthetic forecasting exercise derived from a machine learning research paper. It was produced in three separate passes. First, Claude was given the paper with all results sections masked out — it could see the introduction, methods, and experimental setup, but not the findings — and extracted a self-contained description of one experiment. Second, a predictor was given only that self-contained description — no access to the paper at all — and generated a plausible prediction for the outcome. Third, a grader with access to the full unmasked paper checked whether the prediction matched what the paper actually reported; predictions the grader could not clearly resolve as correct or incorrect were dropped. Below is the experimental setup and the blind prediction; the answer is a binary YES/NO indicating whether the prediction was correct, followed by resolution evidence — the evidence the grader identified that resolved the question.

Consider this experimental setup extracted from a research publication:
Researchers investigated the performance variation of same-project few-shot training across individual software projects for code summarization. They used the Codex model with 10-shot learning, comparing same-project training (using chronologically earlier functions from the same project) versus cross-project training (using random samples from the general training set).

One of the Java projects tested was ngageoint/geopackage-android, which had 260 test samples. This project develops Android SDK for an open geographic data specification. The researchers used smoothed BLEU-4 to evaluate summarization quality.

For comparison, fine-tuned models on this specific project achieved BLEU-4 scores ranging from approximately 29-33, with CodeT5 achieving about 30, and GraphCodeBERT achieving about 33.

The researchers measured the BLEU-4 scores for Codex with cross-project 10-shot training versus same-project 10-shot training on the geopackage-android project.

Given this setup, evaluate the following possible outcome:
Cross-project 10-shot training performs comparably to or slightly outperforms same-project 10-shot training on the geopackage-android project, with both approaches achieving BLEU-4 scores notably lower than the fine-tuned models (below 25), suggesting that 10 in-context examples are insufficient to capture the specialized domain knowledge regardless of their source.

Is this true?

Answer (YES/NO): NO